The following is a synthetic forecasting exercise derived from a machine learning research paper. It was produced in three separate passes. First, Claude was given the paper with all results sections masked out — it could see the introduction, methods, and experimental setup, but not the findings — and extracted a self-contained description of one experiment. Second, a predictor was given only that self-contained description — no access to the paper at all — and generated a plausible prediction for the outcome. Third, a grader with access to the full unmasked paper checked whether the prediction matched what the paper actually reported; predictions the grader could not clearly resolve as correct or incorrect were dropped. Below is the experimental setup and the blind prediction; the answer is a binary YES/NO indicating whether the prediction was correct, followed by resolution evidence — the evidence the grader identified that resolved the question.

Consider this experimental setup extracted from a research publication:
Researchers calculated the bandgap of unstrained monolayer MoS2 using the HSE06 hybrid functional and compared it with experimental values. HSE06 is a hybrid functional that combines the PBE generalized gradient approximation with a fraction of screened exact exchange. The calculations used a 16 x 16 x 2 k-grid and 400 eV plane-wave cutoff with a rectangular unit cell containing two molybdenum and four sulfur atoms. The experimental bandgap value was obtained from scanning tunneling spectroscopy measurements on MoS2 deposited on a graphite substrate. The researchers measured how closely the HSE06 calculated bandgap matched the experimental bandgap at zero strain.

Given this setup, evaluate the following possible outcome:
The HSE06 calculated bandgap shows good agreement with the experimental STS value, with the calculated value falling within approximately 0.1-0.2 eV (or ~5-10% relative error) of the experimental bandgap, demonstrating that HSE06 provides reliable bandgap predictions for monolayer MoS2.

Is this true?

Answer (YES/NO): NO